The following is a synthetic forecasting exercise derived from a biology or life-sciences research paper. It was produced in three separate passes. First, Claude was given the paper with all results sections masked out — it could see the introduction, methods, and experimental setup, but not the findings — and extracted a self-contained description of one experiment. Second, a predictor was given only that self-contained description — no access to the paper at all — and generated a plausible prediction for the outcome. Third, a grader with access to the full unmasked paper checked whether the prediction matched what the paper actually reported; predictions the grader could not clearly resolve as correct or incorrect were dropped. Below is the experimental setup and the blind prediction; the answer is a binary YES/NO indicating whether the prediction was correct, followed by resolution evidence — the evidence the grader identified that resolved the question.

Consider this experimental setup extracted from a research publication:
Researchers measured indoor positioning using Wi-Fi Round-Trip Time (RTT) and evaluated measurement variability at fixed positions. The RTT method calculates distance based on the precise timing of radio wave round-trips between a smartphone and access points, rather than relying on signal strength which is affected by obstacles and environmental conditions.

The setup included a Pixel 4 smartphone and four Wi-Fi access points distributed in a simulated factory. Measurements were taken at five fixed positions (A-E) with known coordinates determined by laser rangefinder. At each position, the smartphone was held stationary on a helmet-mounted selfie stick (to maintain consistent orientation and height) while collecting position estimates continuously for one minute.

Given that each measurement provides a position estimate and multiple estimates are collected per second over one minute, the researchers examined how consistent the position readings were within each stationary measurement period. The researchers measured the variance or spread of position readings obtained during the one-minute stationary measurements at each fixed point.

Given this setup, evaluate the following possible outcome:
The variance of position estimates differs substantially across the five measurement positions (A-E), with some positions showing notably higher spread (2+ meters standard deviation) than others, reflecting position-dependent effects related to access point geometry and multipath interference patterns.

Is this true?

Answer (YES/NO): NO